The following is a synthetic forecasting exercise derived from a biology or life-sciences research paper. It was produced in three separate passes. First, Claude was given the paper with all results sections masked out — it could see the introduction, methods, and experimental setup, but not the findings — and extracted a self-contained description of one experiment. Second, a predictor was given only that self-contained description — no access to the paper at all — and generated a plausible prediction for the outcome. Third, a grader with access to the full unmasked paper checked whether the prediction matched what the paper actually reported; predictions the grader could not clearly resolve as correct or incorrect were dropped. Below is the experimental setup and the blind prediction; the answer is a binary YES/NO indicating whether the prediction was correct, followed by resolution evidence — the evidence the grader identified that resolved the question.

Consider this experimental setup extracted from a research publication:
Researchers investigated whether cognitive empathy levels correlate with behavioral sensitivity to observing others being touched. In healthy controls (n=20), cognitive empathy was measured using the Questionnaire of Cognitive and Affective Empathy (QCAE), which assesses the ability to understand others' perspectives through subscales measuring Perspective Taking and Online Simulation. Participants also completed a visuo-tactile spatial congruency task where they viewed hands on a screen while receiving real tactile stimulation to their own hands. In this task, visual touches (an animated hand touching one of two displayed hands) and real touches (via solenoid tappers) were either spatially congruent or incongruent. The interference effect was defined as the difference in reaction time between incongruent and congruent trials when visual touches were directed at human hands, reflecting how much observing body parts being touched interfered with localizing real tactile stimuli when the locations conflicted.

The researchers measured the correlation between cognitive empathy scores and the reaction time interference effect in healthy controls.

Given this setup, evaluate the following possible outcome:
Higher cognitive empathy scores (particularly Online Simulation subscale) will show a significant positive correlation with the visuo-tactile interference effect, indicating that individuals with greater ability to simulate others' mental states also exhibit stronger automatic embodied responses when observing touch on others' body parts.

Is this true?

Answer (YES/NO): NO